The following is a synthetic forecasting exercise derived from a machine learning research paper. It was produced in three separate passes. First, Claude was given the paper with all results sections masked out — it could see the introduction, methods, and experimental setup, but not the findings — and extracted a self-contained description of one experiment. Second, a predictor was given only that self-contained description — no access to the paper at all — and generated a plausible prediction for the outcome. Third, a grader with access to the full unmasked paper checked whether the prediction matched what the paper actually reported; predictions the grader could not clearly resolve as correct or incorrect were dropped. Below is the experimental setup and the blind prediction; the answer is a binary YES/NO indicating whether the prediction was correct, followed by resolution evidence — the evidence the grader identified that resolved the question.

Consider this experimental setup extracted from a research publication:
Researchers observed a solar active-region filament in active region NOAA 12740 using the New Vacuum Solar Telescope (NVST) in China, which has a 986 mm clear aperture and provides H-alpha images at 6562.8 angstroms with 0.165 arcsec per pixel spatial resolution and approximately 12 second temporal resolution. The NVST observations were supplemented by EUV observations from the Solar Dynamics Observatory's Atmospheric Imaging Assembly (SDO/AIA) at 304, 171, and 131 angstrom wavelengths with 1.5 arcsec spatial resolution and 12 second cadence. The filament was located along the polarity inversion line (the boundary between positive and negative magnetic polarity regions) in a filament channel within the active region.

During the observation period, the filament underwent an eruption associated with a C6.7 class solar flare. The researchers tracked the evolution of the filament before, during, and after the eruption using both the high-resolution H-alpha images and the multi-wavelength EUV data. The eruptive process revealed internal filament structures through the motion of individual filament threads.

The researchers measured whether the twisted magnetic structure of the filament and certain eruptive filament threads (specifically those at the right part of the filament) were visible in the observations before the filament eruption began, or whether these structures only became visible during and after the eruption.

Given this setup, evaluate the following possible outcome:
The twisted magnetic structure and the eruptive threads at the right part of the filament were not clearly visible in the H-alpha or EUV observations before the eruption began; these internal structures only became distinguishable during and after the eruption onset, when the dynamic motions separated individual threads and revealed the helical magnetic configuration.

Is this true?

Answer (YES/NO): YES